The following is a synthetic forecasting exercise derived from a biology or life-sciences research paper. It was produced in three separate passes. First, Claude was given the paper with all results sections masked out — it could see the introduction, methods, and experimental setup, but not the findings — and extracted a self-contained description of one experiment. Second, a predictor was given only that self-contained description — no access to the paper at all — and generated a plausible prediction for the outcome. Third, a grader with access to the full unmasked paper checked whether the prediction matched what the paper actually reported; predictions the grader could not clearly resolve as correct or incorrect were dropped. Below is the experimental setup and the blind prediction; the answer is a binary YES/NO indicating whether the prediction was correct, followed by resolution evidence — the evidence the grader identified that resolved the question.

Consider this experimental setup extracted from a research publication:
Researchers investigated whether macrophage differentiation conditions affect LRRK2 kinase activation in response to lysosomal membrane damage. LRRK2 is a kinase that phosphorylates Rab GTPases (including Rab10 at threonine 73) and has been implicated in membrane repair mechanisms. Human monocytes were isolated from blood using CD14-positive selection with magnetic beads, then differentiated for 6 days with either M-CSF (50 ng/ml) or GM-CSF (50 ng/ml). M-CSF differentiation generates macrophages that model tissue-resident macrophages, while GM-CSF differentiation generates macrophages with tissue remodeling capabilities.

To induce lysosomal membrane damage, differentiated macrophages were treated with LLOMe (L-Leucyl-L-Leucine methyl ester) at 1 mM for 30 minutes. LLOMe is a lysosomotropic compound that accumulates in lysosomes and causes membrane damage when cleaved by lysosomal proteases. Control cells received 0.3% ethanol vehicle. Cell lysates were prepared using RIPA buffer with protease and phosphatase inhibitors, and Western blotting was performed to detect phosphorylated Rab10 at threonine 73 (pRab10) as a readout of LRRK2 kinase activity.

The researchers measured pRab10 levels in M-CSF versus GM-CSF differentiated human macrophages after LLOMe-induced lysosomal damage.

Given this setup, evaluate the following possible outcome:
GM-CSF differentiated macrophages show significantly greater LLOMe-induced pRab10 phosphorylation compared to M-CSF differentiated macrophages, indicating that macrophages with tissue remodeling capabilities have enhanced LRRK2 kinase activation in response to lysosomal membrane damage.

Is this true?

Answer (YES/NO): YES